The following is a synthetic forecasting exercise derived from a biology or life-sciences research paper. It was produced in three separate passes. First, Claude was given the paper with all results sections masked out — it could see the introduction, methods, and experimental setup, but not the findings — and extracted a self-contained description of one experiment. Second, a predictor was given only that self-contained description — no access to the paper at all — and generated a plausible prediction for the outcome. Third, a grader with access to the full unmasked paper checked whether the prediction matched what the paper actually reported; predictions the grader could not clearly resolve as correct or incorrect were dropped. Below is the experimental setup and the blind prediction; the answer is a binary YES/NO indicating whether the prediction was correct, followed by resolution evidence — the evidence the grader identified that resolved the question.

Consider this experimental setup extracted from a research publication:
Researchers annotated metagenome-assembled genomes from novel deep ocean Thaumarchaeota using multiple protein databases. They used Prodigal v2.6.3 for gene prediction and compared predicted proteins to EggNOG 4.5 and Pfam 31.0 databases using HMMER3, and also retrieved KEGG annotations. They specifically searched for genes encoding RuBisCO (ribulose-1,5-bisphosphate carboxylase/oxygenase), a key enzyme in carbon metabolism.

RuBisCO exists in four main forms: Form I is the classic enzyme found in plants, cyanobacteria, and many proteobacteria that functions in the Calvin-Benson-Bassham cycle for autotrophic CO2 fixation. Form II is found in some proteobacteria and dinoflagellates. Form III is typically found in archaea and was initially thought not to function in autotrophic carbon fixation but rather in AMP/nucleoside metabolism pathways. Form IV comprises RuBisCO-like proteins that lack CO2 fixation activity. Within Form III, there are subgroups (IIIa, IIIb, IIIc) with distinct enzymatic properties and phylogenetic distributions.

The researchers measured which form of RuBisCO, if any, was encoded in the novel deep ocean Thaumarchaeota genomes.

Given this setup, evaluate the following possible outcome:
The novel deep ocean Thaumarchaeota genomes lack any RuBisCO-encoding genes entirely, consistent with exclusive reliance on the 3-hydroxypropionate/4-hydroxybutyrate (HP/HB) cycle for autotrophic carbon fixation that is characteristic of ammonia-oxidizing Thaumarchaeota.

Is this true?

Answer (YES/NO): NO